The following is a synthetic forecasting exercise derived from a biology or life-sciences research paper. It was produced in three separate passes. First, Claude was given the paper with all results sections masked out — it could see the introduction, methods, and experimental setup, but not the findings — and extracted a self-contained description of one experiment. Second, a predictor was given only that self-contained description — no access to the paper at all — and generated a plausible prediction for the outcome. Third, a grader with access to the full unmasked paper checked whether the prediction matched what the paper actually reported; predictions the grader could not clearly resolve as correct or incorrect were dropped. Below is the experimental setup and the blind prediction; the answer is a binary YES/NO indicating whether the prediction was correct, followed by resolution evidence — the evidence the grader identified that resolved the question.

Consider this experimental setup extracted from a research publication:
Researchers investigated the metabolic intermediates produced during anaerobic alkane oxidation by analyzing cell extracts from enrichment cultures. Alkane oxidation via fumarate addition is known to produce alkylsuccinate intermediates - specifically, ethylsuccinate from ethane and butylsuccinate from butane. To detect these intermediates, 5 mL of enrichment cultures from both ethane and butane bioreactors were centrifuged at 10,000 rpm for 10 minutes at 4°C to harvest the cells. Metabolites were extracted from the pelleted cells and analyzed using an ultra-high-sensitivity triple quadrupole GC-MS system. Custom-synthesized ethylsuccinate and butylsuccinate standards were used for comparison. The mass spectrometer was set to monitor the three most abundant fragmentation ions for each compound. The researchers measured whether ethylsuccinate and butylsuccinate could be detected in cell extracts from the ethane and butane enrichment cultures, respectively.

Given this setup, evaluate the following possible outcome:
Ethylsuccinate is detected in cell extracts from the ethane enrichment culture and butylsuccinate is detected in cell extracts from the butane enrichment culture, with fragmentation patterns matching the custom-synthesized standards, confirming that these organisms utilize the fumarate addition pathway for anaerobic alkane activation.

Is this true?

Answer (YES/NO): YES